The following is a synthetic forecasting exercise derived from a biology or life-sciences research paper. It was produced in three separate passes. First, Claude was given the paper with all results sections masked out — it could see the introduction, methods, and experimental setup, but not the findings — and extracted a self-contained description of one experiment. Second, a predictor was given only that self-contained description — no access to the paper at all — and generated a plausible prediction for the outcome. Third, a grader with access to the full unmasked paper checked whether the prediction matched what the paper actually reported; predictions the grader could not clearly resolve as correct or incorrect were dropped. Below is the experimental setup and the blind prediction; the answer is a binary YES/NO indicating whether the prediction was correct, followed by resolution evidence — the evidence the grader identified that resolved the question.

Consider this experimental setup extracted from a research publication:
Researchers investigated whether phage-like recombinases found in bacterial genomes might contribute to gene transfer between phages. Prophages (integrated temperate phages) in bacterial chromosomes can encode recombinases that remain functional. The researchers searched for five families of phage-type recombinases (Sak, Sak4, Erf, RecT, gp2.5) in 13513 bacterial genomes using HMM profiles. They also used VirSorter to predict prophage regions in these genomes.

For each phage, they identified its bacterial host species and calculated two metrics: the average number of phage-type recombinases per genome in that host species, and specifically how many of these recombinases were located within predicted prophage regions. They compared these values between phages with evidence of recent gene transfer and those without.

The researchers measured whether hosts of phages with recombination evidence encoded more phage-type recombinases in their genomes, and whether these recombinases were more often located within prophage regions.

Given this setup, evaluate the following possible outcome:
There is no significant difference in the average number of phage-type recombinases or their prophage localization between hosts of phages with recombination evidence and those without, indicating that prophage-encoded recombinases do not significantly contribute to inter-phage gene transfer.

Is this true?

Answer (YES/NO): NO